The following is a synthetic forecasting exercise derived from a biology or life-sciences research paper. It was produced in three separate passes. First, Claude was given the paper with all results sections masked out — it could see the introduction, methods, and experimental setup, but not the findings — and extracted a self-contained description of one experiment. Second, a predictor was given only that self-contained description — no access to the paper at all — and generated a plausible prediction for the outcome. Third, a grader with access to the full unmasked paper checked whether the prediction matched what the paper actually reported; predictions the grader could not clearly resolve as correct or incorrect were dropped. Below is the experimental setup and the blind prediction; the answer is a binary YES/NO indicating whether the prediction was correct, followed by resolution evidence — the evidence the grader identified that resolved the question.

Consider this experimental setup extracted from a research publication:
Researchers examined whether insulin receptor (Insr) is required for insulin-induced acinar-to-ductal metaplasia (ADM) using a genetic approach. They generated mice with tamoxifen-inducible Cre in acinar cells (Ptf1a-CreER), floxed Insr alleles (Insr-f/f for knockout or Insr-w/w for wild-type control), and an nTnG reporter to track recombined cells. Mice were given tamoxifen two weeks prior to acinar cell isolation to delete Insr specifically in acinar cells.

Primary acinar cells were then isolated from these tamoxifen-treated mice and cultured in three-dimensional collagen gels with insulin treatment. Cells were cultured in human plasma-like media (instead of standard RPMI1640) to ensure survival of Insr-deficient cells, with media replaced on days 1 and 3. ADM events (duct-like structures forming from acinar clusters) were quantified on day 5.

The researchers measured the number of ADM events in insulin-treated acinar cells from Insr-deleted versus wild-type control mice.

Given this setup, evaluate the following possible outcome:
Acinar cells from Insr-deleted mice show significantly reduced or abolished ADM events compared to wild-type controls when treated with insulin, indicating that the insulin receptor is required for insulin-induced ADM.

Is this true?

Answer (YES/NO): YES